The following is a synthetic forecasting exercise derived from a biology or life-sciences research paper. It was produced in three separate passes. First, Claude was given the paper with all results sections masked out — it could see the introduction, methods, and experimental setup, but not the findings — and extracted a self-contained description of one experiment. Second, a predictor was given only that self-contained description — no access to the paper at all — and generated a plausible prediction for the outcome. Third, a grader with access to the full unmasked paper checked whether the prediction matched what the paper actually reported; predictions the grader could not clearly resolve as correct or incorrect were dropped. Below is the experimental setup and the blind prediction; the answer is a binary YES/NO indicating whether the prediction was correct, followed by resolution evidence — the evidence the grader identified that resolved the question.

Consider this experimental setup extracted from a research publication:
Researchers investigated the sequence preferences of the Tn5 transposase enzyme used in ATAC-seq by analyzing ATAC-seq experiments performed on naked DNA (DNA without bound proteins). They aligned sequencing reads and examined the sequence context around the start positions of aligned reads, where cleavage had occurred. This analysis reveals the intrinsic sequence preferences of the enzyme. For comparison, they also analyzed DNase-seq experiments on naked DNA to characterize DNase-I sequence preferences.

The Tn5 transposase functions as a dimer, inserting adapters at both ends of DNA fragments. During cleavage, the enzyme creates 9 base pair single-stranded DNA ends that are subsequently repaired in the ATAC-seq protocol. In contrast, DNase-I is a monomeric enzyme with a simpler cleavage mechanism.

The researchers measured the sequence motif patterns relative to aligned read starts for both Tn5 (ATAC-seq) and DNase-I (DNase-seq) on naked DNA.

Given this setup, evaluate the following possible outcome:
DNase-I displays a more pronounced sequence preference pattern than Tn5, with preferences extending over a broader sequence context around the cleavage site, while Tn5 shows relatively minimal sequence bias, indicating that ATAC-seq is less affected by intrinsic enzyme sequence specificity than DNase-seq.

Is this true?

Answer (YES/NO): NO